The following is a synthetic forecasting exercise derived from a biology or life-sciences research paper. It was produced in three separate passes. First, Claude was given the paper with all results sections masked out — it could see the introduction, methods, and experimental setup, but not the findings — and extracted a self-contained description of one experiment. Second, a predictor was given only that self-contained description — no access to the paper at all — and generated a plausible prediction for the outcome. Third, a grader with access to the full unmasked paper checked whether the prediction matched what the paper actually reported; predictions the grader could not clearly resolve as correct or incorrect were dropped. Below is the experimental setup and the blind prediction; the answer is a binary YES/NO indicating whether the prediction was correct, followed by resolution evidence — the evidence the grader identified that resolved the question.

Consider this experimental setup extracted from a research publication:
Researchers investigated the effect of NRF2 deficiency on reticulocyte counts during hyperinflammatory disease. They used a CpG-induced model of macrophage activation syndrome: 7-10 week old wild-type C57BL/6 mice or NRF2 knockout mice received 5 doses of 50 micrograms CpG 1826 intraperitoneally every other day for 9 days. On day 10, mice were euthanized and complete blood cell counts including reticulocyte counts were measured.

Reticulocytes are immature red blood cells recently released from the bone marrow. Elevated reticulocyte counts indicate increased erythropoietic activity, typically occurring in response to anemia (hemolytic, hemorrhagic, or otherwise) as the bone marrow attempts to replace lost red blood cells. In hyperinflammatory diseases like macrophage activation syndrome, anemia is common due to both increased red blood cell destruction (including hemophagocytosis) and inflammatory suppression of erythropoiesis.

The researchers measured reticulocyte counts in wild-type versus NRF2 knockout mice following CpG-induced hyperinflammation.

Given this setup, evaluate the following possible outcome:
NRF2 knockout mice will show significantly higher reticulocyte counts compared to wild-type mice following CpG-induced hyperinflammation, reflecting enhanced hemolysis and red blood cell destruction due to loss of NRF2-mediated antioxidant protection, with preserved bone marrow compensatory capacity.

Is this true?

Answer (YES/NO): YES